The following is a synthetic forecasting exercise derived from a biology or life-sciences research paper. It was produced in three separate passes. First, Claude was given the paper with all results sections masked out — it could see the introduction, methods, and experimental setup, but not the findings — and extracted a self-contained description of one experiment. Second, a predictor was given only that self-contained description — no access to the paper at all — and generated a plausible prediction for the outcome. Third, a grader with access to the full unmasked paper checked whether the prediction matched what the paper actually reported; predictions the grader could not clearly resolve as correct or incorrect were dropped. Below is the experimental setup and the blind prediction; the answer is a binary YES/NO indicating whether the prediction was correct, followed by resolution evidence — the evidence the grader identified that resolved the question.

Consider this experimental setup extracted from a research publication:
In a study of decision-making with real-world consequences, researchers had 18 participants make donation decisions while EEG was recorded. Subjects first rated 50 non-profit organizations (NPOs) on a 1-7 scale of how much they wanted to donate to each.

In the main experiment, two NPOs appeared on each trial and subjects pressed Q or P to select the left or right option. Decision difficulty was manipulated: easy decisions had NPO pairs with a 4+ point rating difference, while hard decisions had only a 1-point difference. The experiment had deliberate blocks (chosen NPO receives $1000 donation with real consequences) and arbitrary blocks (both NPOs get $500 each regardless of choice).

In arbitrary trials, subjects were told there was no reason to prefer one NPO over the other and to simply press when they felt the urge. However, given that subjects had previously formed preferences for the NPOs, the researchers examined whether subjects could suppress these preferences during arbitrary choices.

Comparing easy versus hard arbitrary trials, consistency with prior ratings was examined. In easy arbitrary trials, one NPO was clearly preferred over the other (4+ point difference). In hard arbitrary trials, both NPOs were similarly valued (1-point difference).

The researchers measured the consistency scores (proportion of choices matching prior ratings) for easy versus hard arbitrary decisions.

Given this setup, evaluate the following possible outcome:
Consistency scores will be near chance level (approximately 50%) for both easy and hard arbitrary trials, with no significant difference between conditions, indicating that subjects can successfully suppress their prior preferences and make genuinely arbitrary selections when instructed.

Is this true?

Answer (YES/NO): NO